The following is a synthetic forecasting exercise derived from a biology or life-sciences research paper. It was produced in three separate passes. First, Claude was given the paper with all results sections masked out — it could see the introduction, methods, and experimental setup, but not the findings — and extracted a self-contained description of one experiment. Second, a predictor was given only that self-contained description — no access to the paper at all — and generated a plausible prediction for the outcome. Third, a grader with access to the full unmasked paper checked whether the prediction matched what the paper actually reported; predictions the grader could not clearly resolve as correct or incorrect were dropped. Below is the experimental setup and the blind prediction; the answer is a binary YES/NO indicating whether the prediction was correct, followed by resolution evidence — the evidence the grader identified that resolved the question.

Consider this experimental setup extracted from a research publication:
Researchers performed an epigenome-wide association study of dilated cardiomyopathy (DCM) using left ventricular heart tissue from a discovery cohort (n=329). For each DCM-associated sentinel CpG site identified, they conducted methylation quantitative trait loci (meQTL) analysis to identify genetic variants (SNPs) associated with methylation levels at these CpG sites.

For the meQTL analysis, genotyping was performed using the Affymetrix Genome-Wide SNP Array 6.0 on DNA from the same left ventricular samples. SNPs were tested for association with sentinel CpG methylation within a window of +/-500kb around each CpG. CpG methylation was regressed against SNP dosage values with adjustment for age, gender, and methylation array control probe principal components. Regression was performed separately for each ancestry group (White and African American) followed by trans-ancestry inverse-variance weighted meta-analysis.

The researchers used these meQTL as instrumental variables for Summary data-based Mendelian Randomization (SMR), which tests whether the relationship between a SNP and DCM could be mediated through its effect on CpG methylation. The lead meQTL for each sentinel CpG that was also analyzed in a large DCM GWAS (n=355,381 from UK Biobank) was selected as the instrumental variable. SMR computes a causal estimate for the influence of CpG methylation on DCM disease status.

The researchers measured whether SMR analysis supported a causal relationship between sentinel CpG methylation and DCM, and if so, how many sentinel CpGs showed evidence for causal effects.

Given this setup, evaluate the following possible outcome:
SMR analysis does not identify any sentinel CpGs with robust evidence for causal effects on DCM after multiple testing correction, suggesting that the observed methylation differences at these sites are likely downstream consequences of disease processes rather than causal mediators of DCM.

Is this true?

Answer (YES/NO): NO